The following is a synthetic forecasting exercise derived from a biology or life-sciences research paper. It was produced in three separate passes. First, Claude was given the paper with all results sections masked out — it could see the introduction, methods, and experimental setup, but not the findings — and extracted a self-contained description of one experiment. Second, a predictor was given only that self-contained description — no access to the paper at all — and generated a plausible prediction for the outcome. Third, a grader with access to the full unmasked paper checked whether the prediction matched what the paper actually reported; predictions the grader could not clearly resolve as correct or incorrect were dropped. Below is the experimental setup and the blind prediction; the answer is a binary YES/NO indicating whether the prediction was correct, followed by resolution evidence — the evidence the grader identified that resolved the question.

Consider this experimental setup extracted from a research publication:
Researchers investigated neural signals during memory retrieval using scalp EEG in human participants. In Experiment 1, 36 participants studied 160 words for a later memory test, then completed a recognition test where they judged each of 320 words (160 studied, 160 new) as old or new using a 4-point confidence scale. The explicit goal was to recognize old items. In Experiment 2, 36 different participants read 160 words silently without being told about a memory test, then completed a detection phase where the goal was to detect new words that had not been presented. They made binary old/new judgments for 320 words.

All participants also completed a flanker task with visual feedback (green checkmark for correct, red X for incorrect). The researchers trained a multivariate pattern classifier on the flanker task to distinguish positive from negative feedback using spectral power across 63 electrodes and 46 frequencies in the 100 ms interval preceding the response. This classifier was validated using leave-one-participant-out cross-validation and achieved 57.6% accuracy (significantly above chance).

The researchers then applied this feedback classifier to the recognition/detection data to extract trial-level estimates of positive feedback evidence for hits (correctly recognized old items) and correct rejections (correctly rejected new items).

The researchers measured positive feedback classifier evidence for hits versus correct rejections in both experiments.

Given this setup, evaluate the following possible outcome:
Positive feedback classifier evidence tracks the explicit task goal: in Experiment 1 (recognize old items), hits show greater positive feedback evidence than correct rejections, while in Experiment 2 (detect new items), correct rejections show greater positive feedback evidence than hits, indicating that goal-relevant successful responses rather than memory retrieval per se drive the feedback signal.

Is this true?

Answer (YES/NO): NO